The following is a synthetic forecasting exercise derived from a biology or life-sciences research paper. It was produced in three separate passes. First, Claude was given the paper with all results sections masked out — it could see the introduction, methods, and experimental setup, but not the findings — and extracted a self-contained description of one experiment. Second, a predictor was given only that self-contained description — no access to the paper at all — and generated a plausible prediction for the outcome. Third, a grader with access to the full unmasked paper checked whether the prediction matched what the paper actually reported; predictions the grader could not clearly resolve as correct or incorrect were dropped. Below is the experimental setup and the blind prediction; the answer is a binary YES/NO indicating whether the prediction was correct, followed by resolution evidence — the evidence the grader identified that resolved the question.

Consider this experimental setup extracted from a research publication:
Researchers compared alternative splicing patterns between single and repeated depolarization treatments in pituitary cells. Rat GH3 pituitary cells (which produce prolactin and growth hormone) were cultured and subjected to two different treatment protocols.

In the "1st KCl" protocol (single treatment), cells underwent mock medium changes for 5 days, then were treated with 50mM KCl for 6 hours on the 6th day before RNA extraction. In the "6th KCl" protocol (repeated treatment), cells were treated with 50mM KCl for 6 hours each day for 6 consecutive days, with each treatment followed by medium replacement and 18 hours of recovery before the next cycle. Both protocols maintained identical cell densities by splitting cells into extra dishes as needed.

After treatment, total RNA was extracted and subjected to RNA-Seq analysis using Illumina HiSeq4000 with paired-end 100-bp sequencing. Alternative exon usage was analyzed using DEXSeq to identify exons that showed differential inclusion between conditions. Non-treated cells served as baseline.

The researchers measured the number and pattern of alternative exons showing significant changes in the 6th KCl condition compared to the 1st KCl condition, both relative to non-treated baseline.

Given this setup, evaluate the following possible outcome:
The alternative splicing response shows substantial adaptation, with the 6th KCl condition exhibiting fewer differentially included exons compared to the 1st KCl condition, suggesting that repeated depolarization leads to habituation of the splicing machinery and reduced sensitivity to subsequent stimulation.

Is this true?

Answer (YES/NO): NO